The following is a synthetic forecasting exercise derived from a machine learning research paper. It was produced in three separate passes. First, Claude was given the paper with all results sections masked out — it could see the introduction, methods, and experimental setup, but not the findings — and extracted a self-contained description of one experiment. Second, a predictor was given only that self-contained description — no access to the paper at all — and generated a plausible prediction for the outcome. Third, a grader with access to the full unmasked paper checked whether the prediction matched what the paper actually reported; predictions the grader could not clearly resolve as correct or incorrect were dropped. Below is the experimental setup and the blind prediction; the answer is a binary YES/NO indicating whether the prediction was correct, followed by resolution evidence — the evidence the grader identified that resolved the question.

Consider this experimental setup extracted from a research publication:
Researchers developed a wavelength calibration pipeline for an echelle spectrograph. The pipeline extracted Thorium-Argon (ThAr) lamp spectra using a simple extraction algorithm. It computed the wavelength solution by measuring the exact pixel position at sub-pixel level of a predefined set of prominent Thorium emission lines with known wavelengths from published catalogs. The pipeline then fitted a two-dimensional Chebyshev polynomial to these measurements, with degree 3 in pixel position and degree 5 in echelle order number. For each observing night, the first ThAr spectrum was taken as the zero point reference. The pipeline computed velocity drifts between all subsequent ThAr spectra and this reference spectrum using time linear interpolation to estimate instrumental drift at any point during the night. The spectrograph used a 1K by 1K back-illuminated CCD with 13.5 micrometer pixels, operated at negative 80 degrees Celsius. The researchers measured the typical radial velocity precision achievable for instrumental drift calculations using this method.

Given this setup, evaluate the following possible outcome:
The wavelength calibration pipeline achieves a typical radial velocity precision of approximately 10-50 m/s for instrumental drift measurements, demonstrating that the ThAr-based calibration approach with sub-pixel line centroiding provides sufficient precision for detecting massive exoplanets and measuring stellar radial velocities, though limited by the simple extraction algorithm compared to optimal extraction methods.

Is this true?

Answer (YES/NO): NO